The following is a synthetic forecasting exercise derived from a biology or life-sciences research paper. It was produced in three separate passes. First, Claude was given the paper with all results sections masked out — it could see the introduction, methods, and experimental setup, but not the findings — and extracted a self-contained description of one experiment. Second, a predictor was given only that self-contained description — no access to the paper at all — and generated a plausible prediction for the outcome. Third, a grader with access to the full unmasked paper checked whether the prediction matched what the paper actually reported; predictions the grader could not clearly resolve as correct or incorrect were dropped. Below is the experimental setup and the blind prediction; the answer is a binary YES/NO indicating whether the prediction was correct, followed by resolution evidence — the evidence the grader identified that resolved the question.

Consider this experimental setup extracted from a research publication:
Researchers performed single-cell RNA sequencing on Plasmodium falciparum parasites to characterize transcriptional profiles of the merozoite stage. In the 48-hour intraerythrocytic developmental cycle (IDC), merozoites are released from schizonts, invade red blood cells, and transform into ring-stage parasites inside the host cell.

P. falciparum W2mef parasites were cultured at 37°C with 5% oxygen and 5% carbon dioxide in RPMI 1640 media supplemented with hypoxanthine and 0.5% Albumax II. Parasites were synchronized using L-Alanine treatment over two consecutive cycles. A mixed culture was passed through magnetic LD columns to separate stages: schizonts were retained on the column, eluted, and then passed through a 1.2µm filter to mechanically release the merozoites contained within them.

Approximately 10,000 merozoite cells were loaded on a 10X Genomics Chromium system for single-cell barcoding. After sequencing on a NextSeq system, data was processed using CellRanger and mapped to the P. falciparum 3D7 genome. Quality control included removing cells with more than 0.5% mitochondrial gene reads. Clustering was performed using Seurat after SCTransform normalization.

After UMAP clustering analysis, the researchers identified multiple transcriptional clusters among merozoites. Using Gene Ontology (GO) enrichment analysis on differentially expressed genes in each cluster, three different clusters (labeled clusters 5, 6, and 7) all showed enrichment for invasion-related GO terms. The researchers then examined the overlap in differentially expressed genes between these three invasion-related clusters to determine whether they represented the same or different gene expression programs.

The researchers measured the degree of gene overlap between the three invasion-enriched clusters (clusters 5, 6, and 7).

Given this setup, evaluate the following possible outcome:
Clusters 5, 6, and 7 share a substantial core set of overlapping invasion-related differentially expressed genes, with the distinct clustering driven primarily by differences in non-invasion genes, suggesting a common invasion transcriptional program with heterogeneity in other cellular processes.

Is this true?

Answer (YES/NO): NO